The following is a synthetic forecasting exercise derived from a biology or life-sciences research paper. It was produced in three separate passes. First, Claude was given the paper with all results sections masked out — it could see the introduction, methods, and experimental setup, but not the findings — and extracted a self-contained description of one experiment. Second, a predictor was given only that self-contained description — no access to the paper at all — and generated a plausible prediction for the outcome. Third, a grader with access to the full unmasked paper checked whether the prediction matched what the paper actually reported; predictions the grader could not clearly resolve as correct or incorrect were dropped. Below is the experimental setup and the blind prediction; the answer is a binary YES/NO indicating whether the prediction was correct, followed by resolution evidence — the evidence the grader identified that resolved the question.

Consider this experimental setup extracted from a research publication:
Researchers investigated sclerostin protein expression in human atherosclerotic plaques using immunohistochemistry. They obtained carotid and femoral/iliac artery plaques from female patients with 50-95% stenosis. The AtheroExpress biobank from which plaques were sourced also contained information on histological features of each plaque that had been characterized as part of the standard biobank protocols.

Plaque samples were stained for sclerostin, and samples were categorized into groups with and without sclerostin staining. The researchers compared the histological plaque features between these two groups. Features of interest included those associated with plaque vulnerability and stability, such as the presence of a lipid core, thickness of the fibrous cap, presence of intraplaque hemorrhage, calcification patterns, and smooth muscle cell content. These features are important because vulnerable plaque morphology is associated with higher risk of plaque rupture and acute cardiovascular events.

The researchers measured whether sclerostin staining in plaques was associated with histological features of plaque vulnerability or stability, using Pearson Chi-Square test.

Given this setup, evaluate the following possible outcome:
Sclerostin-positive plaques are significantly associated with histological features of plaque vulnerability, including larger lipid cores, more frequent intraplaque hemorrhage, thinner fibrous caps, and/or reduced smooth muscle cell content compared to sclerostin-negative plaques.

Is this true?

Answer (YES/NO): NO